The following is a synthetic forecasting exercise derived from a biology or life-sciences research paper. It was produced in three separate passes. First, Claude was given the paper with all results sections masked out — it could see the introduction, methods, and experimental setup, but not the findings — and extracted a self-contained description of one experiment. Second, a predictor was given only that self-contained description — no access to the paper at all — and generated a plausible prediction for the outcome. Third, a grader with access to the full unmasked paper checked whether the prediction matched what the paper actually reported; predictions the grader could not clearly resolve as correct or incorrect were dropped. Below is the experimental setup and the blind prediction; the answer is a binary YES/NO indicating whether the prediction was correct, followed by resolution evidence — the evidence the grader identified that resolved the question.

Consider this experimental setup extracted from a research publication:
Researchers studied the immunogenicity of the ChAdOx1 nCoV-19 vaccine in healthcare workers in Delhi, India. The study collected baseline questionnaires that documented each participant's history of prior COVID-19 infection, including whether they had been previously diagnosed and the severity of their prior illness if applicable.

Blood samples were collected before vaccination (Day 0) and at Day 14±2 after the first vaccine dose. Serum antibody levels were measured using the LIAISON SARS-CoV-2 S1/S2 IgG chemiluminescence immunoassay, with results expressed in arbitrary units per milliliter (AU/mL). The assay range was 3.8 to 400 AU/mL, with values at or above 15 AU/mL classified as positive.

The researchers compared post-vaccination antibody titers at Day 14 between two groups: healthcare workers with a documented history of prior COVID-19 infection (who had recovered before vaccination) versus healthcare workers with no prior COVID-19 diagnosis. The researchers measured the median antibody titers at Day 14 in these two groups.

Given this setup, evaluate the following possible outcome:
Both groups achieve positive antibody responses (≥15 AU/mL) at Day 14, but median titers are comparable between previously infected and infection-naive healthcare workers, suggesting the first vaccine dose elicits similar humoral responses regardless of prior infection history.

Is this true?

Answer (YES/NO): NO